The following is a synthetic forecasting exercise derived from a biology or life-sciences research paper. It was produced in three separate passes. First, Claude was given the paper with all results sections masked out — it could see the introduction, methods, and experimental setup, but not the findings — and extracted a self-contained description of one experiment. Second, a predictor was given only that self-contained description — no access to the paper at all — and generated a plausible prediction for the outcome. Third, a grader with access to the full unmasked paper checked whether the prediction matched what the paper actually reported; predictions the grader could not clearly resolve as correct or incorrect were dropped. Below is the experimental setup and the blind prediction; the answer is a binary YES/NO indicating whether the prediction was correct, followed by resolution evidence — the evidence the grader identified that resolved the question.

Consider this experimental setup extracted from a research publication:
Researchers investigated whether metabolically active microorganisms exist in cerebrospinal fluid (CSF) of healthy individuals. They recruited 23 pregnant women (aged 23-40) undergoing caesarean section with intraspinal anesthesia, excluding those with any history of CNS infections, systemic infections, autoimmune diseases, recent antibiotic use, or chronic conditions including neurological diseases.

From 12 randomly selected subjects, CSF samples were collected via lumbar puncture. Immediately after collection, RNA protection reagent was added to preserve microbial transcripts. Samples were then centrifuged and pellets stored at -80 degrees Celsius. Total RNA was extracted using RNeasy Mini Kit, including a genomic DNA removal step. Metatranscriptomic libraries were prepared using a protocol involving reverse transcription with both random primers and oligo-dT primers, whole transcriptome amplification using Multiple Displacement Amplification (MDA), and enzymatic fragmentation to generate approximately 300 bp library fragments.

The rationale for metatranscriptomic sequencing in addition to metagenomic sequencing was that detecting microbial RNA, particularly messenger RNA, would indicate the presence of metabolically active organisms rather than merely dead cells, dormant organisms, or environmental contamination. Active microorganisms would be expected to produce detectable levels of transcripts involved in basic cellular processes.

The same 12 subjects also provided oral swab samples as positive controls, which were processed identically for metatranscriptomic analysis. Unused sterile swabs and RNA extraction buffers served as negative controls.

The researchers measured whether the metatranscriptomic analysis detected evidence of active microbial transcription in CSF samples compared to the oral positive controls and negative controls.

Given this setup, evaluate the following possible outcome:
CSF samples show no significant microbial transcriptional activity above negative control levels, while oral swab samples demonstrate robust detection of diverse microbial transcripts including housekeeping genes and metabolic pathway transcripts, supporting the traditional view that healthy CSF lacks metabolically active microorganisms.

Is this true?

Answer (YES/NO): NO